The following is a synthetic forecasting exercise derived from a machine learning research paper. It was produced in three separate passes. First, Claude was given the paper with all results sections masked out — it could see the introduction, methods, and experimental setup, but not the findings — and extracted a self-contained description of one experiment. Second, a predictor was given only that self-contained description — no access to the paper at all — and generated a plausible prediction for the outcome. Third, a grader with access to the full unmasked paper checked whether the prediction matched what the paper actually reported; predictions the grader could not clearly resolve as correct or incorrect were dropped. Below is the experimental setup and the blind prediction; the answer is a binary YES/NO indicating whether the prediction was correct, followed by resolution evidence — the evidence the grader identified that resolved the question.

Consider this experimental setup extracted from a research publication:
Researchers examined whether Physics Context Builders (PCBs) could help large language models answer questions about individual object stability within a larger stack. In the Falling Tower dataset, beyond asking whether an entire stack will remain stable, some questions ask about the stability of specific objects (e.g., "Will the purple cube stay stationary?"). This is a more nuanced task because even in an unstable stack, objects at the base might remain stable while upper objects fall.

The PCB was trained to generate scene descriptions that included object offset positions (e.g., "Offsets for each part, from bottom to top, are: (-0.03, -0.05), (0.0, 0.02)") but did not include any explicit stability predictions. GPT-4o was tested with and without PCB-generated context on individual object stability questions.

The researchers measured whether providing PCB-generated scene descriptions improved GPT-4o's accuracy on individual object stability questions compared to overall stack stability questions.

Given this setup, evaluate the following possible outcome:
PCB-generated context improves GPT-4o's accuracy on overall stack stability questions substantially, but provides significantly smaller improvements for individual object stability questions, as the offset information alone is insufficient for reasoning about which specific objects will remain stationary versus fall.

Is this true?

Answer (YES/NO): NO